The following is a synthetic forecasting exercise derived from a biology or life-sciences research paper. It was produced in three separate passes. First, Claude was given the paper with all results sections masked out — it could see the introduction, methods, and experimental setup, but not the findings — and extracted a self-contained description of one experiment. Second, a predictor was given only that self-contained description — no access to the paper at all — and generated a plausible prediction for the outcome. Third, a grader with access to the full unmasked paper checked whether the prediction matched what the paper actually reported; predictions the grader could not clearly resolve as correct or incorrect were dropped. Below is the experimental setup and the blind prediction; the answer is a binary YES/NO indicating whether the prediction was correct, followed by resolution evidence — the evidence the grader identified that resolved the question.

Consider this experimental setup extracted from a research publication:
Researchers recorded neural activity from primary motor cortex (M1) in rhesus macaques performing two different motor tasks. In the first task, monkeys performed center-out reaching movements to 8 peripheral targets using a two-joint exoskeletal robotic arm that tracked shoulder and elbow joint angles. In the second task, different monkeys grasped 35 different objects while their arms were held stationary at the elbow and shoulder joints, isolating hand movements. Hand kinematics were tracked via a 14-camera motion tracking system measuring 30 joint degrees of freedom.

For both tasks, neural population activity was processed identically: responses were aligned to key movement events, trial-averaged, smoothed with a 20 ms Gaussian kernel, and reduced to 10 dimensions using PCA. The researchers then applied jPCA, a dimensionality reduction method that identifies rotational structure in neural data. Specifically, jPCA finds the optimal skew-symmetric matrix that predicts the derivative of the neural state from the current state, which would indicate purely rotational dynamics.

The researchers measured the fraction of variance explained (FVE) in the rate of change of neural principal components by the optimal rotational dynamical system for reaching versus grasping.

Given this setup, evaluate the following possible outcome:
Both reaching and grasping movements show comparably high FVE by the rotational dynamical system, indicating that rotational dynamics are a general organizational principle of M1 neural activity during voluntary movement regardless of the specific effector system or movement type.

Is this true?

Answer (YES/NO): NO